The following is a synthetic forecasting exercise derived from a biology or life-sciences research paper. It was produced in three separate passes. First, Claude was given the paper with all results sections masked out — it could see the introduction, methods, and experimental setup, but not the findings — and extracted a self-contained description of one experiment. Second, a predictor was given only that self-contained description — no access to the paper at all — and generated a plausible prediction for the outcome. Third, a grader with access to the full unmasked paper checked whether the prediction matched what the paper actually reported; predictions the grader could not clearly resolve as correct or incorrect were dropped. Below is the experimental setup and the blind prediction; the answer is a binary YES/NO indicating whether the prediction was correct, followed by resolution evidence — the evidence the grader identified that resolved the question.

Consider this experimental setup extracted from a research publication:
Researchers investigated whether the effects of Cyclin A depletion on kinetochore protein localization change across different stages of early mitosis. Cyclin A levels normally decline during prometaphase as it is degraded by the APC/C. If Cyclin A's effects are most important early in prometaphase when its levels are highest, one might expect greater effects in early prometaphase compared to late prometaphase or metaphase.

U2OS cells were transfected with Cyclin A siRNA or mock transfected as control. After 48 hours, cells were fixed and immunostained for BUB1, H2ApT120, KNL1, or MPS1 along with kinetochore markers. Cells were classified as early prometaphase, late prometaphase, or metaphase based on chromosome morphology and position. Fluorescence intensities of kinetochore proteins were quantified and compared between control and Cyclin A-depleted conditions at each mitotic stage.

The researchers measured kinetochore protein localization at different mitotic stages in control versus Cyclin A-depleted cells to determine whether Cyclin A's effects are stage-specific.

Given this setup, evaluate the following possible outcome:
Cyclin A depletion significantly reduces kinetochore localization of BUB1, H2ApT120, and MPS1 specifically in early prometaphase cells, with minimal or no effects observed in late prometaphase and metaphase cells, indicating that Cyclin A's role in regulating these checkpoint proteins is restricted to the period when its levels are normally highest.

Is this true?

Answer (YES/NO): NO